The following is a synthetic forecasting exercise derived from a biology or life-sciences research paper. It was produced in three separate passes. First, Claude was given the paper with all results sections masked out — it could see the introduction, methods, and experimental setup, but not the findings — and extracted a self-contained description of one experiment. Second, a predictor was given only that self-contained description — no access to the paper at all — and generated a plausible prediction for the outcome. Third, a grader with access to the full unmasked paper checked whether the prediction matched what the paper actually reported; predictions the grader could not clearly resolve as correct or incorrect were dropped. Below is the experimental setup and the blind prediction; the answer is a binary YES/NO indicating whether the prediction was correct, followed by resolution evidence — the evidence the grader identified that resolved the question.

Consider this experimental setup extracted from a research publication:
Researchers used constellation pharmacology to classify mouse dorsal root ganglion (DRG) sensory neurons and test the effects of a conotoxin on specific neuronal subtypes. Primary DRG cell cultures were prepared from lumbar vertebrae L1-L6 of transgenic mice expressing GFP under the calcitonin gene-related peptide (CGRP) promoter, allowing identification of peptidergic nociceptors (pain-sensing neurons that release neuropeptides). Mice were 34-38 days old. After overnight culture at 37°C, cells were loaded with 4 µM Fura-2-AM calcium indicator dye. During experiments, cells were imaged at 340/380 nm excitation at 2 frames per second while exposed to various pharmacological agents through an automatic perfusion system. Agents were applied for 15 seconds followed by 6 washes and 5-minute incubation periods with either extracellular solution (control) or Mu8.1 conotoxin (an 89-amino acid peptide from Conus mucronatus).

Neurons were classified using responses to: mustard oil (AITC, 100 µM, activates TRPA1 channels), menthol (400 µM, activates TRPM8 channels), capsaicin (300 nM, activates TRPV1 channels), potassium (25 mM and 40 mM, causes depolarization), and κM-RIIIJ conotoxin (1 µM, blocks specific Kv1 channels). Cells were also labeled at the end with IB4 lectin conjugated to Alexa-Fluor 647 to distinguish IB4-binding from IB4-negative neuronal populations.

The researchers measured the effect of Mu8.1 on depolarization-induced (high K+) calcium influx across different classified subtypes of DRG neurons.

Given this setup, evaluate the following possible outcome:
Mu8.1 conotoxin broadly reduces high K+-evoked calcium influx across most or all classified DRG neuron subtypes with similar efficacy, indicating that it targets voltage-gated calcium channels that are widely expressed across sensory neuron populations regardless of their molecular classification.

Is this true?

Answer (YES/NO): NO